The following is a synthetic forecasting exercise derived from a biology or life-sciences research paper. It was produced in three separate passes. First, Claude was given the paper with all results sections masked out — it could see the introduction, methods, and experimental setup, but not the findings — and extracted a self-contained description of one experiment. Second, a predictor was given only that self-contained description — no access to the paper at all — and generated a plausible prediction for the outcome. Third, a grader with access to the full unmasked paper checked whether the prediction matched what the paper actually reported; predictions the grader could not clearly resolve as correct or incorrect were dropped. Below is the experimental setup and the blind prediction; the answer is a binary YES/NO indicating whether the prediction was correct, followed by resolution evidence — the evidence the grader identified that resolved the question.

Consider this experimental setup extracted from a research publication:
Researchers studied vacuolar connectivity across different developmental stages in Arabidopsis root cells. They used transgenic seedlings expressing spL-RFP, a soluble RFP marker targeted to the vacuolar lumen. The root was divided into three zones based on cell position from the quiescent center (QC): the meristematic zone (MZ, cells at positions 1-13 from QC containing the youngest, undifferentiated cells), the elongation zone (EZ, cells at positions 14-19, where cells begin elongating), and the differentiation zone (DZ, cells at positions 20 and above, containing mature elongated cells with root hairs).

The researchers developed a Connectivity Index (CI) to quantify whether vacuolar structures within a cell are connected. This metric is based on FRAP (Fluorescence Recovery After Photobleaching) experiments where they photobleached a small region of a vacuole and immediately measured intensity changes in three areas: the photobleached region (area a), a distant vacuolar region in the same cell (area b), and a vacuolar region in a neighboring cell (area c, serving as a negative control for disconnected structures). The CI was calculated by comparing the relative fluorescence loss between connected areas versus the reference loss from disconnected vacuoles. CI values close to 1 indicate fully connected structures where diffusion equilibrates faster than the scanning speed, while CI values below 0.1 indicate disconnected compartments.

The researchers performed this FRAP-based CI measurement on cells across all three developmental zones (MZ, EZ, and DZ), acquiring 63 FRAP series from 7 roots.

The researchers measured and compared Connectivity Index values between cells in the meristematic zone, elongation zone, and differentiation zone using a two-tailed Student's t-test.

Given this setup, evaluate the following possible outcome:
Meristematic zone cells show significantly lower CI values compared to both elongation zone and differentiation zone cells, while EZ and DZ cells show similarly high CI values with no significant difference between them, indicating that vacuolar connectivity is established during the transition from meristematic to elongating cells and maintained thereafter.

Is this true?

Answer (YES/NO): NO